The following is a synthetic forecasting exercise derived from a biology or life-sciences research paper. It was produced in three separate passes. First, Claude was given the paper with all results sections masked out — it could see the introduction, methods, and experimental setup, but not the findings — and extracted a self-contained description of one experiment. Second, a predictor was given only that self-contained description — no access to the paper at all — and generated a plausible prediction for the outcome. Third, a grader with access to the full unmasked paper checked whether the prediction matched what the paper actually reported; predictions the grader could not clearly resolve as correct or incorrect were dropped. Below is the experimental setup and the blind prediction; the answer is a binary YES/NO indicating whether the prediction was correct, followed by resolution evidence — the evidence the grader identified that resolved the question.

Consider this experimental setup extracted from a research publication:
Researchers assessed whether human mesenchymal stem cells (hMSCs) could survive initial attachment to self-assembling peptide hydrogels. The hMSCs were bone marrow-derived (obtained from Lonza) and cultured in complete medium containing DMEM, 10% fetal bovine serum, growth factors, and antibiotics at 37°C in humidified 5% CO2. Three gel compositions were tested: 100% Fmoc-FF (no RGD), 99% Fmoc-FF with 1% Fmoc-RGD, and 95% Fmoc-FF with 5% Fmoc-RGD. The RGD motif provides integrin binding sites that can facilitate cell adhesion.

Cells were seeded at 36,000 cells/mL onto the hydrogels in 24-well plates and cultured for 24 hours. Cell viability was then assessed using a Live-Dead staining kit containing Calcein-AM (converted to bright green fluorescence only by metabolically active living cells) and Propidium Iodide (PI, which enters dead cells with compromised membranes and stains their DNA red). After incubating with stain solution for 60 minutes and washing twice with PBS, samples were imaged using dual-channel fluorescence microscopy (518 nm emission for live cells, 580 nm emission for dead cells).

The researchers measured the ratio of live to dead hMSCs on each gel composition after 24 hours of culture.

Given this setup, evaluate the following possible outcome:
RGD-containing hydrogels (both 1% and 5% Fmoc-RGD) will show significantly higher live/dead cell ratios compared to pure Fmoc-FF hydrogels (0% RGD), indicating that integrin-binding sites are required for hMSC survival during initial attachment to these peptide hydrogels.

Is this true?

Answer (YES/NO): NO